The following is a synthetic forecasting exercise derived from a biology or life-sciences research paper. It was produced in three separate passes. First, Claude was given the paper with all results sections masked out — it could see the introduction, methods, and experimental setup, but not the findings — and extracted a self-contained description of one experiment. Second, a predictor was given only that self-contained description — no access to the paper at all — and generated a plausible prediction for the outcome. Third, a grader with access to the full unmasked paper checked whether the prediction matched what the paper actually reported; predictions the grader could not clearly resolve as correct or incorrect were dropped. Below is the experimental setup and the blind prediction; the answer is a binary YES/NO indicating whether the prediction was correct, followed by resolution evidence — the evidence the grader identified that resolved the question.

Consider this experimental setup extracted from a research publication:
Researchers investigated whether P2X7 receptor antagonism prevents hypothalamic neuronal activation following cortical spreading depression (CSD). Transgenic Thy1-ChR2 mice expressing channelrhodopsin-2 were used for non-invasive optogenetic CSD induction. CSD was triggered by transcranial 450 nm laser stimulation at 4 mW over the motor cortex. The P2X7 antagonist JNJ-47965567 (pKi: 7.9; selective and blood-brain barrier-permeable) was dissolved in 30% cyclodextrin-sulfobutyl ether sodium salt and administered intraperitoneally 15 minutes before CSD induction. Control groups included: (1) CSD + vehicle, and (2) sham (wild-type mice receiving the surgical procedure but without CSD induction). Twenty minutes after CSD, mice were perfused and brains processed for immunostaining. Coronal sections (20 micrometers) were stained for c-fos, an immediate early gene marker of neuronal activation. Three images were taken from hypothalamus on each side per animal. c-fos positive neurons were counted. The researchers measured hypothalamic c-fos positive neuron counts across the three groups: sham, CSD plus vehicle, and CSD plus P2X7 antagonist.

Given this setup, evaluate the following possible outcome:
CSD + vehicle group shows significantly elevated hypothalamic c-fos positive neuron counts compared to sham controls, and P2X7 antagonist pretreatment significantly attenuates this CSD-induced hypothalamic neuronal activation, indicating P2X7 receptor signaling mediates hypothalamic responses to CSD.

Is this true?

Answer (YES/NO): YES